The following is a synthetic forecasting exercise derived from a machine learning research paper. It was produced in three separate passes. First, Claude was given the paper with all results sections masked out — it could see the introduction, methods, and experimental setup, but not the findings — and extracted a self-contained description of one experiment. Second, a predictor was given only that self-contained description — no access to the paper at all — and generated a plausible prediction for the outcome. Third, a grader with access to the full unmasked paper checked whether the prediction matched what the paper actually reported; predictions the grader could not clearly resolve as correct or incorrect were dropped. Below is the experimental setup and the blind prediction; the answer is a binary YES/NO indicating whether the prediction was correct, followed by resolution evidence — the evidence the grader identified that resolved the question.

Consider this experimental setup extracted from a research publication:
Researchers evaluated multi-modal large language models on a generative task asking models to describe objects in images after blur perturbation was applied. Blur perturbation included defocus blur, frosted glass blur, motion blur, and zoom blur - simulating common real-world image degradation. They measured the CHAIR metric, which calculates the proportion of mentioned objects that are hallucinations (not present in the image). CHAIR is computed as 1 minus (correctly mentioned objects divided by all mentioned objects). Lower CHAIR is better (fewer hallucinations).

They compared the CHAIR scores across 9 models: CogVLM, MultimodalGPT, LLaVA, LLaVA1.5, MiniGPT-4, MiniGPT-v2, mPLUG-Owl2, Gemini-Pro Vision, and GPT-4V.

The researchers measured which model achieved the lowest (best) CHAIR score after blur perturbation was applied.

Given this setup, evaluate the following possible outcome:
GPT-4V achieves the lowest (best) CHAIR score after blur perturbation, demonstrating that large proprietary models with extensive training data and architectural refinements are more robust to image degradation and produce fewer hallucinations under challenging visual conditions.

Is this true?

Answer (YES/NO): NO